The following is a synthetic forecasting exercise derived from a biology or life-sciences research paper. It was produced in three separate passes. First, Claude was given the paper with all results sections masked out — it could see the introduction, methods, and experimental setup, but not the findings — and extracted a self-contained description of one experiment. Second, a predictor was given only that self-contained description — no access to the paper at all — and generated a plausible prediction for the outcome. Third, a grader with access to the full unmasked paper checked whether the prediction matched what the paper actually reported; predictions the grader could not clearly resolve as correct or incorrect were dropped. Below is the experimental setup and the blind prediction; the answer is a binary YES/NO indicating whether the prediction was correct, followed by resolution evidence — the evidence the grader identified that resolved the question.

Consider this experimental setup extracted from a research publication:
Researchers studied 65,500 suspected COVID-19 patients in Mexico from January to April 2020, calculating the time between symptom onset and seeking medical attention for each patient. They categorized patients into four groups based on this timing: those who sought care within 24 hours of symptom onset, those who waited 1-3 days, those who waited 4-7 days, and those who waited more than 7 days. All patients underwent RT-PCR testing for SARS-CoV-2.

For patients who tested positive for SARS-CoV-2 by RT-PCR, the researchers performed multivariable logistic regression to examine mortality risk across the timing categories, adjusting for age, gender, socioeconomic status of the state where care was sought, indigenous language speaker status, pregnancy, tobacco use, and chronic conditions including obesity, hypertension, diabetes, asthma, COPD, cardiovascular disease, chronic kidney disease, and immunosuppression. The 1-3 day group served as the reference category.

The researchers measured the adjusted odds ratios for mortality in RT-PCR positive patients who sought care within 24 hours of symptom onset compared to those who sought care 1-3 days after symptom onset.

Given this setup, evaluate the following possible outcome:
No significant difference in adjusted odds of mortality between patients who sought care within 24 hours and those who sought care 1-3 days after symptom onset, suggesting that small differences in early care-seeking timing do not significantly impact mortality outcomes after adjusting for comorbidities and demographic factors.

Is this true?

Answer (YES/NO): NO